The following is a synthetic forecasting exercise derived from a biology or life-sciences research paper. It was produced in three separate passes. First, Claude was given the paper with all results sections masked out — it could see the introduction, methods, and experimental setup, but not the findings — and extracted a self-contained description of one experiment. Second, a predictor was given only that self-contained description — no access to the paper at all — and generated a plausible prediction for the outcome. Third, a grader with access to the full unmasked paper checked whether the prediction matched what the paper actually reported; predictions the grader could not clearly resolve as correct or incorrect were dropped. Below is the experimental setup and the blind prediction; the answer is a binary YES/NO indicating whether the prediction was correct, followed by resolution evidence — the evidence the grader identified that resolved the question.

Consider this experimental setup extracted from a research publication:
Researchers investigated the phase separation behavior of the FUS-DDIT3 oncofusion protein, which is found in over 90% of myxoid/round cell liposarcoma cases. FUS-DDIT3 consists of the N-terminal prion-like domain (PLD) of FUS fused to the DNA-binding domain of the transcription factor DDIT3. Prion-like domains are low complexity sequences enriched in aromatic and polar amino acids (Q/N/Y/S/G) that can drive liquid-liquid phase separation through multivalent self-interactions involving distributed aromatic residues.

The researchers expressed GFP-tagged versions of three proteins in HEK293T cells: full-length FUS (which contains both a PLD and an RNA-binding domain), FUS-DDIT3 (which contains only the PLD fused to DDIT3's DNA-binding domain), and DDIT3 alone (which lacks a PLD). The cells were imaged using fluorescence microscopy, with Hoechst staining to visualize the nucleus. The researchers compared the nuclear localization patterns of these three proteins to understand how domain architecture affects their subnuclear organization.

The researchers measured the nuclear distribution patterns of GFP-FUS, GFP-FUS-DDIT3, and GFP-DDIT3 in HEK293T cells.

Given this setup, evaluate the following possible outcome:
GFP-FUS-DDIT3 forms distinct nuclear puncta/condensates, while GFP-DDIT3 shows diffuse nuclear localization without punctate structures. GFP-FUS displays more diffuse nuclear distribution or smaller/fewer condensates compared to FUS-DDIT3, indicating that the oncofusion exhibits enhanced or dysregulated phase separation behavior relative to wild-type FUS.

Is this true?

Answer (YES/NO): YES